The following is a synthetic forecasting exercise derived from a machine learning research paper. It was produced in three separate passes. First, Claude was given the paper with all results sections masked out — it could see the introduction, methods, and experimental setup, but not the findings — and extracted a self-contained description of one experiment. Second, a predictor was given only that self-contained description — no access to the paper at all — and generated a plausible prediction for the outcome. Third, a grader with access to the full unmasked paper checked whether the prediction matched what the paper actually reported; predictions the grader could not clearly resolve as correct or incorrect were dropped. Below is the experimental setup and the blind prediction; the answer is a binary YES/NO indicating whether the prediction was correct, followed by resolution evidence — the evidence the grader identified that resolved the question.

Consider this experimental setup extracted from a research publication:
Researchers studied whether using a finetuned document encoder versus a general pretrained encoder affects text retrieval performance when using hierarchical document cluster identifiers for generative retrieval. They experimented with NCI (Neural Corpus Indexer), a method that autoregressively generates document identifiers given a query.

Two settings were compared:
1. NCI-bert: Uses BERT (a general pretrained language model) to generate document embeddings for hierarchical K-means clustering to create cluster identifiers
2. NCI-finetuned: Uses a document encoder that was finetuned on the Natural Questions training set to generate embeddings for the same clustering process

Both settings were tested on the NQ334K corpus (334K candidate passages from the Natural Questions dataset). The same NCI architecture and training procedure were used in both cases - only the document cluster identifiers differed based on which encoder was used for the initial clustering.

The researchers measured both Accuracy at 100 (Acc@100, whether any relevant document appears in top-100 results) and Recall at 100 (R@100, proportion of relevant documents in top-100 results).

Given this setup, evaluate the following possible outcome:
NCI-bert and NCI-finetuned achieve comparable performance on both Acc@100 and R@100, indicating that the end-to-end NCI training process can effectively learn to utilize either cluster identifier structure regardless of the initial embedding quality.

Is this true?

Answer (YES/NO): NO